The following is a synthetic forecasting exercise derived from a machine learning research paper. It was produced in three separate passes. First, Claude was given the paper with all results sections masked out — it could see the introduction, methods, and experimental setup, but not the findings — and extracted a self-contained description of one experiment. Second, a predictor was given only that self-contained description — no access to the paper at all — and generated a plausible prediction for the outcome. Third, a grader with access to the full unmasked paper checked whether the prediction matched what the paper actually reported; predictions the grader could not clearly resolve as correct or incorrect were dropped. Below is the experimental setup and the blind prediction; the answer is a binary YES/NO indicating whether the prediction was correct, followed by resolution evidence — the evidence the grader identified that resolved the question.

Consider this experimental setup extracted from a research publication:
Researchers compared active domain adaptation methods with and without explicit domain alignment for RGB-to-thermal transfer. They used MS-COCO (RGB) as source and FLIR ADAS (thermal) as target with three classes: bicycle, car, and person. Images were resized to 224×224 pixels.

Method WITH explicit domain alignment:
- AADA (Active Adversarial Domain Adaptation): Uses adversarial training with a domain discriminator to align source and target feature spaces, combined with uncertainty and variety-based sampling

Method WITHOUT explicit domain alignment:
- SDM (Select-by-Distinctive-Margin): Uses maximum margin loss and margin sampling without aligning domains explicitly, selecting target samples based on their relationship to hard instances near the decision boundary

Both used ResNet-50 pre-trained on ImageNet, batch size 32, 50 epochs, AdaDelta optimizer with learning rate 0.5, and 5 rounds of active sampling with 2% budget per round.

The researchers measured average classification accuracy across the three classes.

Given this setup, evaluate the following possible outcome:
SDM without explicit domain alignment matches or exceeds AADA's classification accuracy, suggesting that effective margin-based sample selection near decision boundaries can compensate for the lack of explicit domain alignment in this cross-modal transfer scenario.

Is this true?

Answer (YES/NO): YES